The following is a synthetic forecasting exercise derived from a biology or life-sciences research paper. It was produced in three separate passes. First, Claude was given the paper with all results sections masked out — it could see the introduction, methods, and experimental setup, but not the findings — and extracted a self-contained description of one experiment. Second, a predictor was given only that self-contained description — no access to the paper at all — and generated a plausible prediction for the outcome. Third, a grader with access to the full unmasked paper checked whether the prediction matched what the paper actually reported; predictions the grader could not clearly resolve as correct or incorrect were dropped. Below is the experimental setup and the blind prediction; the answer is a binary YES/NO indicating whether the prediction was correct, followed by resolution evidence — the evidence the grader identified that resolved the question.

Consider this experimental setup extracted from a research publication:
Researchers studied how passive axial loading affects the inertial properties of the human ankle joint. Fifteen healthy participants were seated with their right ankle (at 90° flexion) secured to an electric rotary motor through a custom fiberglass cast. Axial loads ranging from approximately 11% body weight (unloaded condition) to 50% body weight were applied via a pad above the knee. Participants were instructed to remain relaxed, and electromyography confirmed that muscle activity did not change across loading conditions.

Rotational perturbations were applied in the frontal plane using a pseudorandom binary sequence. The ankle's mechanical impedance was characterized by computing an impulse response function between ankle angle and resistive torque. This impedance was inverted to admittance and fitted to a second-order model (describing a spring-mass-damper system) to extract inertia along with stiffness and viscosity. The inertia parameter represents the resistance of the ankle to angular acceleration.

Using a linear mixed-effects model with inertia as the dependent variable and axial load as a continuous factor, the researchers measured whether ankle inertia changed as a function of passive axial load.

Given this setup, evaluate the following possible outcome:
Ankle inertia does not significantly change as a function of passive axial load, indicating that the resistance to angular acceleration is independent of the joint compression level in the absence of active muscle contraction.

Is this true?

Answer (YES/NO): YES